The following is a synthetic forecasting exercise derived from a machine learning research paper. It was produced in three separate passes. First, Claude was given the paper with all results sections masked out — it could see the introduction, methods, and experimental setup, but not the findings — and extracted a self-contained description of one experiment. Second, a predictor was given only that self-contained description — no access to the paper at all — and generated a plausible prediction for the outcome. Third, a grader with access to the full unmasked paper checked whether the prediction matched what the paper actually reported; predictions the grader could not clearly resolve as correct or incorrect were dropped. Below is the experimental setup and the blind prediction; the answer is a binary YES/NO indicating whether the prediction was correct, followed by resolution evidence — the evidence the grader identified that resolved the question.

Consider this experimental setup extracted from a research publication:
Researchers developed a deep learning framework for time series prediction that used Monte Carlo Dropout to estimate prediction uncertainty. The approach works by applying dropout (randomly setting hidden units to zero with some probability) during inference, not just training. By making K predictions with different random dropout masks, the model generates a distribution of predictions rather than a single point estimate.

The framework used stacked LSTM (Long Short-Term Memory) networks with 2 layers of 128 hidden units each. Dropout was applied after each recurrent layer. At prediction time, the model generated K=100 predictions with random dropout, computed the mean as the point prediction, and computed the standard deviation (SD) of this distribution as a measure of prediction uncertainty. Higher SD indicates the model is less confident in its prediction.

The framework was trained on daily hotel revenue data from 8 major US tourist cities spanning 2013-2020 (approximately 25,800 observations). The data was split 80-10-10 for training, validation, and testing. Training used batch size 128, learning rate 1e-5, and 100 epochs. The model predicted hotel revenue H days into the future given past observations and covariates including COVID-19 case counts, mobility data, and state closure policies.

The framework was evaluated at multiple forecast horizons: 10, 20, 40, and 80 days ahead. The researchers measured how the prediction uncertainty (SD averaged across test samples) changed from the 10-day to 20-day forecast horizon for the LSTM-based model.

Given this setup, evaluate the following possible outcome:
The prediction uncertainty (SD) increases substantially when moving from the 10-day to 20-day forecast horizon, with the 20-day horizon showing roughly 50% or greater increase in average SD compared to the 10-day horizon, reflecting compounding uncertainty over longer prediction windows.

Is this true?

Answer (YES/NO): NO